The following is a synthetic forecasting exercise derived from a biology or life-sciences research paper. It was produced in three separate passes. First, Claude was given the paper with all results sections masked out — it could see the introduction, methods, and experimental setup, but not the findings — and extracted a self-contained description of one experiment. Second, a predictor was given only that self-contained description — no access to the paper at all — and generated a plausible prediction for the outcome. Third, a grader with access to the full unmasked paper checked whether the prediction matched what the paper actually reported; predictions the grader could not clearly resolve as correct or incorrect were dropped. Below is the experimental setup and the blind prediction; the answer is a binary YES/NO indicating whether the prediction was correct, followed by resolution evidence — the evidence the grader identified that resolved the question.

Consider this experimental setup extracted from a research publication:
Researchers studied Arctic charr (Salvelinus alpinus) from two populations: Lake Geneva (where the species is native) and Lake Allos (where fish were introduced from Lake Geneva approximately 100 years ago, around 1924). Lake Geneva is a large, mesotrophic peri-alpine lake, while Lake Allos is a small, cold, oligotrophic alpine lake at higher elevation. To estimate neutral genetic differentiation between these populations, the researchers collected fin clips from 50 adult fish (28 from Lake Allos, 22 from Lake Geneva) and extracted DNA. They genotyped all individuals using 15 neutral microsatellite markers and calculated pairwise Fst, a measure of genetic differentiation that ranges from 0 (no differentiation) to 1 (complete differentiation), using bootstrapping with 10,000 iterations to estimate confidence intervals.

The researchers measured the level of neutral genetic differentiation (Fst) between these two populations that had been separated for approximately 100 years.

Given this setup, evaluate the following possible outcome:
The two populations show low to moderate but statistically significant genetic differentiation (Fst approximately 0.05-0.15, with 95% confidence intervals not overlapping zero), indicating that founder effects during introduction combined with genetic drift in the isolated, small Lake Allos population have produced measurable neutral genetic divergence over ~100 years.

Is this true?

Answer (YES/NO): NO